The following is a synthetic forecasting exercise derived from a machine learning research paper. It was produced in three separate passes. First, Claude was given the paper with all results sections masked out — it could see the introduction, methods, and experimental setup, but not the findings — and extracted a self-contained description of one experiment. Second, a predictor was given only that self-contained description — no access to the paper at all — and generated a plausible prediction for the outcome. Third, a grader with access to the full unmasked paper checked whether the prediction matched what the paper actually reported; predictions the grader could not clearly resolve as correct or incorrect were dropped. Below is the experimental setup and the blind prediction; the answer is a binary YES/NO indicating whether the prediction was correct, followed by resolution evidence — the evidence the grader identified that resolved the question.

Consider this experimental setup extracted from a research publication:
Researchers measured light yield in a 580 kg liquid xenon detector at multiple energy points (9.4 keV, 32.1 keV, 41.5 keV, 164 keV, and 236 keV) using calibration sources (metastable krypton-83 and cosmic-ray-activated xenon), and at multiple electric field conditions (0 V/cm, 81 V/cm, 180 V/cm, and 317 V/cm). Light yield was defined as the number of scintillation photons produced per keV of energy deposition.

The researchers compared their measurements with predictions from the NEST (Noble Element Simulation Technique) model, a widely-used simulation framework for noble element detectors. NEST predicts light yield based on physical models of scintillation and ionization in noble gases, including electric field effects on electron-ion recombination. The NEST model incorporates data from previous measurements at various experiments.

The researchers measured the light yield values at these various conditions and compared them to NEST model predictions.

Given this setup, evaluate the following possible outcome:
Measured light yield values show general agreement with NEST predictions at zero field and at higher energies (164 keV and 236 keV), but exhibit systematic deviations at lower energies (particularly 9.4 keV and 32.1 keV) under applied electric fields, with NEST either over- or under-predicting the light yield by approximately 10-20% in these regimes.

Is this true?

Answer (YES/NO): NO